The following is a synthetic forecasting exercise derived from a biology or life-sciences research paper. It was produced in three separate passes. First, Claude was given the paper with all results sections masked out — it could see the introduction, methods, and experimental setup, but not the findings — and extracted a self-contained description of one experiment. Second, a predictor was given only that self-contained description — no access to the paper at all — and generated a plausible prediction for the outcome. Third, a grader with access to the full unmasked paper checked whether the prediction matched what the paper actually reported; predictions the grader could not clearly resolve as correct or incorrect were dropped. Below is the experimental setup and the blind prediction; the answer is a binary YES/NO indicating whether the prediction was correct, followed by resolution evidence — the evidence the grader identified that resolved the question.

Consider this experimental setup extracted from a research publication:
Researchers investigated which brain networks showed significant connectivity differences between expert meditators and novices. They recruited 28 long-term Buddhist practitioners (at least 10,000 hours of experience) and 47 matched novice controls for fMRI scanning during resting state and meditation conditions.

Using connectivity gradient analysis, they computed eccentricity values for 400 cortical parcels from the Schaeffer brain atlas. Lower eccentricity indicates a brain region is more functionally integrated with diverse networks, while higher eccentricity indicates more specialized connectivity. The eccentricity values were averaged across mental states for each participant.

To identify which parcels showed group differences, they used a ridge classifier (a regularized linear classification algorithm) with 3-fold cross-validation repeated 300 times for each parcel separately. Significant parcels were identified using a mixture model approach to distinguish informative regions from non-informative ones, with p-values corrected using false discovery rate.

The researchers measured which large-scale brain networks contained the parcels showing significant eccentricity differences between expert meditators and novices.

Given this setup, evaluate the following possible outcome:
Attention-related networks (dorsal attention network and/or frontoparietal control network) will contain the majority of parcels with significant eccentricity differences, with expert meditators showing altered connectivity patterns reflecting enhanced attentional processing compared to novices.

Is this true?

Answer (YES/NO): NO